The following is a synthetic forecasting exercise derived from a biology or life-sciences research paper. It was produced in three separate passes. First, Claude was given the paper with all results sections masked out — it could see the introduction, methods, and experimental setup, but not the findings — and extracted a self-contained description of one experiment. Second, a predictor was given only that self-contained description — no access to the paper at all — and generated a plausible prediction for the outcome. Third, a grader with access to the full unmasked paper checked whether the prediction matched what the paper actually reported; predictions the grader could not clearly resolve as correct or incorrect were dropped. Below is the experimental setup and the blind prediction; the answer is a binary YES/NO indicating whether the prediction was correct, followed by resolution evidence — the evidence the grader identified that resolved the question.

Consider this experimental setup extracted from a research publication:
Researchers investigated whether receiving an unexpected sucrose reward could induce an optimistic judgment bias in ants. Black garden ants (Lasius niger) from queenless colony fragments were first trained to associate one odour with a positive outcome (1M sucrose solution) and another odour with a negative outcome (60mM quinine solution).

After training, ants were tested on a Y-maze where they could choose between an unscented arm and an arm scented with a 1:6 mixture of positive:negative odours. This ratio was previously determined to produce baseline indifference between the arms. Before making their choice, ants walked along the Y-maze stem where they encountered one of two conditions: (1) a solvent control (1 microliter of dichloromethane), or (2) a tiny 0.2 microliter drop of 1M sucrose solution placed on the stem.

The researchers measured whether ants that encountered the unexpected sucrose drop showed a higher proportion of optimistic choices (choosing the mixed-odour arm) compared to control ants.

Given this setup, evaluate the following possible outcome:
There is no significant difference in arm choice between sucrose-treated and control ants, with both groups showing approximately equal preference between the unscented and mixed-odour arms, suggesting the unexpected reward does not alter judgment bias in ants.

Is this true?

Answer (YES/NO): NO